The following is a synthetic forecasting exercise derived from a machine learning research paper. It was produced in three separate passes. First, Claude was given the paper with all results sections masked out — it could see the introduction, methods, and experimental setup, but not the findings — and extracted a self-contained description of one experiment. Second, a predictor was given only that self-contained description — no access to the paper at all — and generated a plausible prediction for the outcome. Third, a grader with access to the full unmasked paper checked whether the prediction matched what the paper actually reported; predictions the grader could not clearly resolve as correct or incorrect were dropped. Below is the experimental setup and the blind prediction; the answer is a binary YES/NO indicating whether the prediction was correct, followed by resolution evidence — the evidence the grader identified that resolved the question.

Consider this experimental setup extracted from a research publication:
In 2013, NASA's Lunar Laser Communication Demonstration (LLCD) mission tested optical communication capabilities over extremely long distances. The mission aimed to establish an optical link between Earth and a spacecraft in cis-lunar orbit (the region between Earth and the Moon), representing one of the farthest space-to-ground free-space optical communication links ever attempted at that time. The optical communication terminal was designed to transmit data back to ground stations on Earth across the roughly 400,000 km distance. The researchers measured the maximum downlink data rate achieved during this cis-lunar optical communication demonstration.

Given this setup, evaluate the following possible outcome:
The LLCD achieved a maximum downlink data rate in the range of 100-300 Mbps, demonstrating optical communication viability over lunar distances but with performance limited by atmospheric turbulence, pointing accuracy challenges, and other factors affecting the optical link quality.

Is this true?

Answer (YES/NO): NO